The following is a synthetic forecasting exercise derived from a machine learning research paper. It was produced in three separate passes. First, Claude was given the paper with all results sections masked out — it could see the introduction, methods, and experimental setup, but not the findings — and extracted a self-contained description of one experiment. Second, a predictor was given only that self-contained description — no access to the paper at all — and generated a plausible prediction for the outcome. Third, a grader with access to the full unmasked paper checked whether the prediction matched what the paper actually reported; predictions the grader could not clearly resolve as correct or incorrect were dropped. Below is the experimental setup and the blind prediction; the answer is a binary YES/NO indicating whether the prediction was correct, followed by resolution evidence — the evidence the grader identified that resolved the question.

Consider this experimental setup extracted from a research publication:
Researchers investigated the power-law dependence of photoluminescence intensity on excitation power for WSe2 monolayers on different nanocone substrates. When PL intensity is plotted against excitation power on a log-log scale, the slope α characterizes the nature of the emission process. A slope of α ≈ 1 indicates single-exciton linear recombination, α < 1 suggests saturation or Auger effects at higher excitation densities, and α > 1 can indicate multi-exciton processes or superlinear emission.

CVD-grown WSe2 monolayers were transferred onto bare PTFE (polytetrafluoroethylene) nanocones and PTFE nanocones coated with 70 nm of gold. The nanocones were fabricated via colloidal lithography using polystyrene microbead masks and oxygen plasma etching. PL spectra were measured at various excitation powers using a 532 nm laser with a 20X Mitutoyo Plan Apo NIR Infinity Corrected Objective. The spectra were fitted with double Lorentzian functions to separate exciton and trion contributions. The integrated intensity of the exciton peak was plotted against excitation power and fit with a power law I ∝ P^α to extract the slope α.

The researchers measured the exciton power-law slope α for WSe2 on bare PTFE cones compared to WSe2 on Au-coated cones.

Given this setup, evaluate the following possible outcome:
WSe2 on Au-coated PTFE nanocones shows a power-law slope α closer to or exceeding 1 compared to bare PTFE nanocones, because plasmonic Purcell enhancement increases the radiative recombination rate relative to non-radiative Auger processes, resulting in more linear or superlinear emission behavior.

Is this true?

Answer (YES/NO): YES